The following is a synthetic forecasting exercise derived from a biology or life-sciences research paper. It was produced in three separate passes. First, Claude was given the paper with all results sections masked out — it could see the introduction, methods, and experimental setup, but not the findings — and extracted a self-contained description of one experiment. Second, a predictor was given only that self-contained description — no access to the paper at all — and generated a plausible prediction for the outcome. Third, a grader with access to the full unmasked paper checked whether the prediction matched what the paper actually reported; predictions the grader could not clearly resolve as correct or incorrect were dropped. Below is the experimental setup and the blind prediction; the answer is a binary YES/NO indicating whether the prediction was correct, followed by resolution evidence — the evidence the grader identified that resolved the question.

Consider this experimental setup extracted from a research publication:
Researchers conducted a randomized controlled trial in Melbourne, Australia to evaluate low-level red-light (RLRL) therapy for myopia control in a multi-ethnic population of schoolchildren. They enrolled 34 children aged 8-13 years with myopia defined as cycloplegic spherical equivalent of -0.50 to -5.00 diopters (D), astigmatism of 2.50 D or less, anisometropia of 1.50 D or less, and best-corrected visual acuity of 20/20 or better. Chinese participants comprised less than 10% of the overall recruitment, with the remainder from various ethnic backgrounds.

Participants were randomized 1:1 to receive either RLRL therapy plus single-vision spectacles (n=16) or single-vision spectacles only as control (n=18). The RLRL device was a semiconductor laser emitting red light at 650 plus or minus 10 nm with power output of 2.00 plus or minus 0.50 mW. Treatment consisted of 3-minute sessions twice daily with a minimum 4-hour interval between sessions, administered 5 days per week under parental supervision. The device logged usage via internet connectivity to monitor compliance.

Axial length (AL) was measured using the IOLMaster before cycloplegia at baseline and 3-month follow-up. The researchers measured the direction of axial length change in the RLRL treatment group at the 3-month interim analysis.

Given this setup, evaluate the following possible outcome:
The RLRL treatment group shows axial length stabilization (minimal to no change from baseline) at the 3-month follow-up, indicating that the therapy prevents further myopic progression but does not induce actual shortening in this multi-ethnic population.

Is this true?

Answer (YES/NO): NO